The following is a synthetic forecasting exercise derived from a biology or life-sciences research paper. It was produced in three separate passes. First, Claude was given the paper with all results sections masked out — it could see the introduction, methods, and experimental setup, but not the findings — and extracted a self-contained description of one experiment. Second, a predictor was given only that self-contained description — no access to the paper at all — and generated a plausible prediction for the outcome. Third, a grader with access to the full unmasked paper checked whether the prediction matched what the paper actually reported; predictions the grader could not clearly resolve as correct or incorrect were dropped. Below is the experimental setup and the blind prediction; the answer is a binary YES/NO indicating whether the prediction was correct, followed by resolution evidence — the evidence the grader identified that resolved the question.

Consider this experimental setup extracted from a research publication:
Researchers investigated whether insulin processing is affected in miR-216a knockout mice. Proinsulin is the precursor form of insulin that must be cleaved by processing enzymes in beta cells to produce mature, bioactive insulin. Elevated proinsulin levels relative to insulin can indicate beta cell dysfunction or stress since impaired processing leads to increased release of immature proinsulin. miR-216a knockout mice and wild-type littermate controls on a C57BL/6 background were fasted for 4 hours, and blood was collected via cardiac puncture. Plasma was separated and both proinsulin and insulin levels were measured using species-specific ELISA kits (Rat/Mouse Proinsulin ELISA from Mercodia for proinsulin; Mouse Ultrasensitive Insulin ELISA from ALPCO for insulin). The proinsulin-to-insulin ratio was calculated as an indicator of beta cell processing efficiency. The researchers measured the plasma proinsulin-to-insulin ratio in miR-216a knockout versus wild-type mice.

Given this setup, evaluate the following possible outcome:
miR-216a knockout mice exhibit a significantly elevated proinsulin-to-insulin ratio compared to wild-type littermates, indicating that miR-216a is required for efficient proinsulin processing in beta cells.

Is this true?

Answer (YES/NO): NO